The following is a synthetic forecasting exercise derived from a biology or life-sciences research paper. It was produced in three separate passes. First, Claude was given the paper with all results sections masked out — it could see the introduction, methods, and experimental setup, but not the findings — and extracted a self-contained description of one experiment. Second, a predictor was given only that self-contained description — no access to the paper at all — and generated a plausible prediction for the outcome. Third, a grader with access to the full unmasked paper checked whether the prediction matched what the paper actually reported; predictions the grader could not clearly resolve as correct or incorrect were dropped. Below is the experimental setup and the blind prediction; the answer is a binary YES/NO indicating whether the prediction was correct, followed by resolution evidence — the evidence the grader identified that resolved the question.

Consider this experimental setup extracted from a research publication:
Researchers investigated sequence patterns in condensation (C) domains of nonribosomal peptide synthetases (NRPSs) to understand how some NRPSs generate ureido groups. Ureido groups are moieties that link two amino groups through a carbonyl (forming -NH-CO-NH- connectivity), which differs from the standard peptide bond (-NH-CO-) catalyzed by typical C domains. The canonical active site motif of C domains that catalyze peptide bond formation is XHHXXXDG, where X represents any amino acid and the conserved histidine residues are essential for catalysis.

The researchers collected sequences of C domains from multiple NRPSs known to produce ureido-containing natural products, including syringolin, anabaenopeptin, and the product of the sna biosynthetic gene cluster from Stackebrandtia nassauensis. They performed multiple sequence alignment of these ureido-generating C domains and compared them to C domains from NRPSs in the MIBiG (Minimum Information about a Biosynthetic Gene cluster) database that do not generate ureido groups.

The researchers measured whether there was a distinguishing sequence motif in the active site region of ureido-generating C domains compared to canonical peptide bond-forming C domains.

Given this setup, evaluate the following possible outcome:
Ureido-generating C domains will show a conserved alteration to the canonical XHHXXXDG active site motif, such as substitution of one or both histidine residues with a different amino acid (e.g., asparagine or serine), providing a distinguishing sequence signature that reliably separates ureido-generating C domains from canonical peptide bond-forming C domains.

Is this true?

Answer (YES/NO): NO